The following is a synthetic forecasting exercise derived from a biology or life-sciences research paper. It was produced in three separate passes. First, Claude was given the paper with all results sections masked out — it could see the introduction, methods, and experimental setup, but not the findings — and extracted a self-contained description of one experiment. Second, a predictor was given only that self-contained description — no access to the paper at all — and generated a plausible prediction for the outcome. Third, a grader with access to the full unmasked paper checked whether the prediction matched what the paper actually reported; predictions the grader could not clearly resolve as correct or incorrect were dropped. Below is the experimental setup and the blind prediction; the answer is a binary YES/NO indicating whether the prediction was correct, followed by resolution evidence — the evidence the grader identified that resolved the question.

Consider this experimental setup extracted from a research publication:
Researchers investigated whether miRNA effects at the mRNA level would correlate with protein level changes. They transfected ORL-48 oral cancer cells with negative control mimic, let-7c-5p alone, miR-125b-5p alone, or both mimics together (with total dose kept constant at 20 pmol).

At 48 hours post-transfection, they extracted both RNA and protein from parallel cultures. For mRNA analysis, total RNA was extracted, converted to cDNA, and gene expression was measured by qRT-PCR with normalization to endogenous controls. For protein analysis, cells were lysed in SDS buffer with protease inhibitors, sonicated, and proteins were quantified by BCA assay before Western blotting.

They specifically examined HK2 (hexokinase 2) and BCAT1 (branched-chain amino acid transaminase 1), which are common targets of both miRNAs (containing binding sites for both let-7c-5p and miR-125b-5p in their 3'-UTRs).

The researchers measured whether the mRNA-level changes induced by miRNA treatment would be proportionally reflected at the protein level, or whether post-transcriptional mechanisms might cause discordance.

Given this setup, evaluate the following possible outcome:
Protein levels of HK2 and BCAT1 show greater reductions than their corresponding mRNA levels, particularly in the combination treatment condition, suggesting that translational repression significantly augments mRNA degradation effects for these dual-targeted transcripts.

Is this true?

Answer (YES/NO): NO